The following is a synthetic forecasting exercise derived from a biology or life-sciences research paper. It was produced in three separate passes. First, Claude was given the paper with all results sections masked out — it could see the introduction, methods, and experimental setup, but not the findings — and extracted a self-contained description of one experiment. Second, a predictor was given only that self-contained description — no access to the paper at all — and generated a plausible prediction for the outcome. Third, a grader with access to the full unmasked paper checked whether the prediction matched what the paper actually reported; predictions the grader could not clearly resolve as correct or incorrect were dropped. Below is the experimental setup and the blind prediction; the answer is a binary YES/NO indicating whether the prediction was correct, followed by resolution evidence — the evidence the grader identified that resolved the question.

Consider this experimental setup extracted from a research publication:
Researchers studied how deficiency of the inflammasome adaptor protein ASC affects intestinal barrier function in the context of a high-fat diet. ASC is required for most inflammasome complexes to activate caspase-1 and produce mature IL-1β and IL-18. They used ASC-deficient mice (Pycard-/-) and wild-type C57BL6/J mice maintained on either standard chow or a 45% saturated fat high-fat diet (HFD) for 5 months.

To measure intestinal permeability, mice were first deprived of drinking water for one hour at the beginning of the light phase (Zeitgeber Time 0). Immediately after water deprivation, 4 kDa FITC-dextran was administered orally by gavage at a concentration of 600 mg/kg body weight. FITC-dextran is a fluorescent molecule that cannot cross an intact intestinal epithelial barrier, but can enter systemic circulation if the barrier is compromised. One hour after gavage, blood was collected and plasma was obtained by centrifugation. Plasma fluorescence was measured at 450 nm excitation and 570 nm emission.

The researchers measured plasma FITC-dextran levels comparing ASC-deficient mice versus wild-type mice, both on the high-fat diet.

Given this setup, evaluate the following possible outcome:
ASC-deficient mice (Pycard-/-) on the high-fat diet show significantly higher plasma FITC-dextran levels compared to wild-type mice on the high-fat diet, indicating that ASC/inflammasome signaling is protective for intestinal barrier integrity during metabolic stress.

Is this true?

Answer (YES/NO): NO